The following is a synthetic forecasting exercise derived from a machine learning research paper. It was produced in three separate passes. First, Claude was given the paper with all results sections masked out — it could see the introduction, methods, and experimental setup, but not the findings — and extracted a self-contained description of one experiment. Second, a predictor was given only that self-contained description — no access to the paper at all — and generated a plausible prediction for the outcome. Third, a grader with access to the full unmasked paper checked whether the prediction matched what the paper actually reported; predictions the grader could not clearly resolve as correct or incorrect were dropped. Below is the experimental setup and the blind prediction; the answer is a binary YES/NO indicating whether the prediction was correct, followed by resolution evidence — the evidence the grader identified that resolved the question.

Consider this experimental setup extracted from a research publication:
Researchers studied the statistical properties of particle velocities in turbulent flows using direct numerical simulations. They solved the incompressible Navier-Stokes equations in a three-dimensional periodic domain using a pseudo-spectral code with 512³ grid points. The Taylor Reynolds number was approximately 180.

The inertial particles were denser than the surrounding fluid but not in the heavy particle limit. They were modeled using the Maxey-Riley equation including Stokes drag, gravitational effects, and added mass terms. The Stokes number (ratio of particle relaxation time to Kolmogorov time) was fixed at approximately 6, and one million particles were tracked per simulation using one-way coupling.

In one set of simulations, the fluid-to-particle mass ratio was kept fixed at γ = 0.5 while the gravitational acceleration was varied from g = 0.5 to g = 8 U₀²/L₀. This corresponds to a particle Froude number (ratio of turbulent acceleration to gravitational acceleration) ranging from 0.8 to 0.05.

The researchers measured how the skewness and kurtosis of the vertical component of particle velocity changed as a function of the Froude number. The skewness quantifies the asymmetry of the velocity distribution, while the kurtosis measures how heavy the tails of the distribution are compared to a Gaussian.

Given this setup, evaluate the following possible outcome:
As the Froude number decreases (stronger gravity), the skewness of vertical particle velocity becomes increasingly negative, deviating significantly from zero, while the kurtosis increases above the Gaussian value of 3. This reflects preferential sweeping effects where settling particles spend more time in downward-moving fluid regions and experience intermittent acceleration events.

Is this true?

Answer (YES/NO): NO